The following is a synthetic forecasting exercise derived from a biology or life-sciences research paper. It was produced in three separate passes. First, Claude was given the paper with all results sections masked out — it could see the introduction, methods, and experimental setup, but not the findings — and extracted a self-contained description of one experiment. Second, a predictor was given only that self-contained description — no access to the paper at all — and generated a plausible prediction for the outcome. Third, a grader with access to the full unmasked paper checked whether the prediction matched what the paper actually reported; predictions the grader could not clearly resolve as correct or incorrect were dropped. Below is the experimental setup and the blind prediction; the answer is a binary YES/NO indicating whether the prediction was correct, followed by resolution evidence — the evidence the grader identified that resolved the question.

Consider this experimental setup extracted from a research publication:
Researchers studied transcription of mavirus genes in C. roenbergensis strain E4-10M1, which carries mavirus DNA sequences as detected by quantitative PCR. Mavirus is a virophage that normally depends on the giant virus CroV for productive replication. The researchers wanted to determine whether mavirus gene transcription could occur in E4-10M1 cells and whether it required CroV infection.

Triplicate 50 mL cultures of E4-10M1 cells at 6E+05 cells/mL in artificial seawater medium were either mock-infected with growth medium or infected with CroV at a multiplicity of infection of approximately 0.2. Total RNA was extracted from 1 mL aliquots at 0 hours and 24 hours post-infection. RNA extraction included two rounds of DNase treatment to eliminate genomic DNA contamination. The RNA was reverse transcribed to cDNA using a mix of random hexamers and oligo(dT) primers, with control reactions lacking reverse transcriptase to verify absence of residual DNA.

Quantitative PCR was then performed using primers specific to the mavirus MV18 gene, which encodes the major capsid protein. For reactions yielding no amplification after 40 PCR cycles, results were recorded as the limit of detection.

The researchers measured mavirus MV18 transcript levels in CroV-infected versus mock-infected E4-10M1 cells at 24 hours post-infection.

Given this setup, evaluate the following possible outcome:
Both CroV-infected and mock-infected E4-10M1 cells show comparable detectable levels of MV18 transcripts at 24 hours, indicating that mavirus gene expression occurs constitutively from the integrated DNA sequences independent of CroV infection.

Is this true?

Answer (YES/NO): NO